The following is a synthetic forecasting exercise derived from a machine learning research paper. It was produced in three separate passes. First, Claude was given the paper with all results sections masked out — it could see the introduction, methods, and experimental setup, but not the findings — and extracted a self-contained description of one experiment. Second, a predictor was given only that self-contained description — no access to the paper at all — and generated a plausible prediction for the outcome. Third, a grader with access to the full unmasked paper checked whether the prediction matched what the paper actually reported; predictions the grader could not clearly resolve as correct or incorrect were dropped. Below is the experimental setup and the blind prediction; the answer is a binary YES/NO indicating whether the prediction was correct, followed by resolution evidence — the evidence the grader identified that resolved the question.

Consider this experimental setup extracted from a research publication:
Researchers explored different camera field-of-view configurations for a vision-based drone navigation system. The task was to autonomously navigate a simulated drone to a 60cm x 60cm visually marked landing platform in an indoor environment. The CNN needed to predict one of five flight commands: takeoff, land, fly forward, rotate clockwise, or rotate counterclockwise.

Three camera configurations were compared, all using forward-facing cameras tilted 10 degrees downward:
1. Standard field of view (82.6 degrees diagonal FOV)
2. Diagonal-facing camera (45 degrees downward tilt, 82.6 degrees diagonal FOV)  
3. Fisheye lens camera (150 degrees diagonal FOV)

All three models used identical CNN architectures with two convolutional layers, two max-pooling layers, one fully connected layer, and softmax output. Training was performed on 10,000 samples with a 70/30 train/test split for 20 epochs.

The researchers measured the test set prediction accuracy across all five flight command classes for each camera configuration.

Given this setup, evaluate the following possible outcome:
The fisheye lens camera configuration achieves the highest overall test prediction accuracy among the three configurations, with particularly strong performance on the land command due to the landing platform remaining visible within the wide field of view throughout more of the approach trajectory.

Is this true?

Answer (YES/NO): NO